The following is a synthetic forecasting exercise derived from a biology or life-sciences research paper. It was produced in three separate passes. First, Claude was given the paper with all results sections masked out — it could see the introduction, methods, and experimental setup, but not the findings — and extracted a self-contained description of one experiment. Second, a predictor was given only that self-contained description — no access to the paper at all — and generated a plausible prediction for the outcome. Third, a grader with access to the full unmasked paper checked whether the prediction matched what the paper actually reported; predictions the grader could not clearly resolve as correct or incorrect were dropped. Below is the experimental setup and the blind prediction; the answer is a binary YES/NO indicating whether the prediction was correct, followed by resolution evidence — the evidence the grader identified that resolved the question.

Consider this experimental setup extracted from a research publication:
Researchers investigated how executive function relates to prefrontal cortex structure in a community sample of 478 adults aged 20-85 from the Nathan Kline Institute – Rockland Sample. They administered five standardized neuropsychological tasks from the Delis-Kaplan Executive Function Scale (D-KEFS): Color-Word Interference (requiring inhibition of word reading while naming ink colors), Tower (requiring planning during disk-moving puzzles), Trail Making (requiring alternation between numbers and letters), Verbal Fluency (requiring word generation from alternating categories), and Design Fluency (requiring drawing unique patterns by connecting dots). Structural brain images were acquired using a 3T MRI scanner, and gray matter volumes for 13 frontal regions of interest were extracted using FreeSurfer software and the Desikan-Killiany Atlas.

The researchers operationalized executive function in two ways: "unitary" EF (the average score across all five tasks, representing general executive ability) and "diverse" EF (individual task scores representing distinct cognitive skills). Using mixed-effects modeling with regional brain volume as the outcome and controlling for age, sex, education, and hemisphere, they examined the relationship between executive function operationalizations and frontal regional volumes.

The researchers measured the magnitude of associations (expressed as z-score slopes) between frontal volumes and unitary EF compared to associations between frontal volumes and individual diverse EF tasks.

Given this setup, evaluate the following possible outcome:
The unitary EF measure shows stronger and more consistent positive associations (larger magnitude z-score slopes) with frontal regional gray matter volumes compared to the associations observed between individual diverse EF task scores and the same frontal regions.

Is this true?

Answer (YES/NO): NO